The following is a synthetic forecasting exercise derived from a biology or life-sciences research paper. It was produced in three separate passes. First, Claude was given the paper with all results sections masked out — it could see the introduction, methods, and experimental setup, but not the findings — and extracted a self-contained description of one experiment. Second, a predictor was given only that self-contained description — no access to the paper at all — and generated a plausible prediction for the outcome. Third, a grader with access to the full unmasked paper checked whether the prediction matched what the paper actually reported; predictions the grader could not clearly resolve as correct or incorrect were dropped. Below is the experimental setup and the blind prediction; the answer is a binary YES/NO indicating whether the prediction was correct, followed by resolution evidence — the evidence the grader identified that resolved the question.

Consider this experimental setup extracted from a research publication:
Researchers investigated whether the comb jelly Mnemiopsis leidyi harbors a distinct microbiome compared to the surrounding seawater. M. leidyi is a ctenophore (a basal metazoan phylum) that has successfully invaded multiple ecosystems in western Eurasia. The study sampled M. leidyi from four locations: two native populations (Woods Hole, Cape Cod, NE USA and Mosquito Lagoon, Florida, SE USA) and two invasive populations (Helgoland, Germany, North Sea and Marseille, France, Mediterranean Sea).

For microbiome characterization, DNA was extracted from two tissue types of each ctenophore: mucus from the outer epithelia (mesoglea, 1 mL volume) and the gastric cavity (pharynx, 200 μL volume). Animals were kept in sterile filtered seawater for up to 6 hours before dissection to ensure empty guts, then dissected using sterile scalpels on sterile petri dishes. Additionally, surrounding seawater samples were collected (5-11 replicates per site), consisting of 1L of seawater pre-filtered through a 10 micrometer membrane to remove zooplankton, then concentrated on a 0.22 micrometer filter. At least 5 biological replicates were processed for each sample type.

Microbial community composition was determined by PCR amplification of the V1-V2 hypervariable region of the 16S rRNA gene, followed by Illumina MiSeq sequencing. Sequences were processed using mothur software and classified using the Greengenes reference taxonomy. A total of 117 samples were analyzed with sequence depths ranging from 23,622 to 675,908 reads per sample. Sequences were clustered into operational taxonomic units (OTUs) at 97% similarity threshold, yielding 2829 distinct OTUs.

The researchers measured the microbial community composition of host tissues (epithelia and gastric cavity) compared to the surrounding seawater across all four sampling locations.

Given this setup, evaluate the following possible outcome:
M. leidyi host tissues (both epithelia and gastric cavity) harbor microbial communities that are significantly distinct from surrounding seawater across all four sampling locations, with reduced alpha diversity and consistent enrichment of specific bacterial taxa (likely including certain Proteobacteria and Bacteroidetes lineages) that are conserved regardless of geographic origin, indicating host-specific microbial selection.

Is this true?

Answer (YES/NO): NO